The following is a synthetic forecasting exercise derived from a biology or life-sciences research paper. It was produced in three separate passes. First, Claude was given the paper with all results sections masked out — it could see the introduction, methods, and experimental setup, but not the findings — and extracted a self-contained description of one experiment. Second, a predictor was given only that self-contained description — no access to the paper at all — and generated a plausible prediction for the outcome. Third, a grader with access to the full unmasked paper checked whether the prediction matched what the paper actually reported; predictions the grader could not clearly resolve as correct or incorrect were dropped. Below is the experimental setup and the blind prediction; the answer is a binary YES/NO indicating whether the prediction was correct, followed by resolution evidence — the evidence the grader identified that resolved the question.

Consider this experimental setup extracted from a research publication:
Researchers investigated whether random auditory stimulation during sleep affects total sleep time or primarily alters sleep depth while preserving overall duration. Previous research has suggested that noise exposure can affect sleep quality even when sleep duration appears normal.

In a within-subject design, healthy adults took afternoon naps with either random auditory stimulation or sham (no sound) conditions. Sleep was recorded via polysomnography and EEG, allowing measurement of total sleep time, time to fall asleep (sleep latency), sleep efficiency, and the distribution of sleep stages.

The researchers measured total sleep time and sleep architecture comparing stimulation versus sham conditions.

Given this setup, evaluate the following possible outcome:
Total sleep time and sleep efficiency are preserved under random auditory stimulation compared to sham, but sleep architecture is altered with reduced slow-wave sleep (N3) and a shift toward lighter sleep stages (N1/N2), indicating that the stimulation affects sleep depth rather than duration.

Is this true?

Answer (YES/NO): YES